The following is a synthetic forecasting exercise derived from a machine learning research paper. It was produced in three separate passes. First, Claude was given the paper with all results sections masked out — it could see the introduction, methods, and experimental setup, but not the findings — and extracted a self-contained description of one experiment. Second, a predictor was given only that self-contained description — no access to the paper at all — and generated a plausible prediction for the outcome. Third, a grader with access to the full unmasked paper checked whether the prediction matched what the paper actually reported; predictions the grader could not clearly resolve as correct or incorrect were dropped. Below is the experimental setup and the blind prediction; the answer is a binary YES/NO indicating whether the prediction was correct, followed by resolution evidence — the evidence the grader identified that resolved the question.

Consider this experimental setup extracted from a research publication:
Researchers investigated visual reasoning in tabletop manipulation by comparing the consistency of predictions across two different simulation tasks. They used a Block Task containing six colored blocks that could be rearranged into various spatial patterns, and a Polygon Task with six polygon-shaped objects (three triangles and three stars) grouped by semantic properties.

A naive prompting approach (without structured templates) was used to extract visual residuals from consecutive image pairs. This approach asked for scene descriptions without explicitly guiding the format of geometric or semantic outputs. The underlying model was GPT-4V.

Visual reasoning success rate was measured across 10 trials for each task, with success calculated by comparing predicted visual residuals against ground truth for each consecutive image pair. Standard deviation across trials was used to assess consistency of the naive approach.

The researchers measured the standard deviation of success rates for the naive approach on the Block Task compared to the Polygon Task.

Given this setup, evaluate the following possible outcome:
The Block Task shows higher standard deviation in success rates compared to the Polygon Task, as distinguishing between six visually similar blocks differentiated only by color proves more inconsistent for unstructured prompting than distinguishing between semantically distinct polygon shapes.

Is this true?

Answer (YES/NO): NO